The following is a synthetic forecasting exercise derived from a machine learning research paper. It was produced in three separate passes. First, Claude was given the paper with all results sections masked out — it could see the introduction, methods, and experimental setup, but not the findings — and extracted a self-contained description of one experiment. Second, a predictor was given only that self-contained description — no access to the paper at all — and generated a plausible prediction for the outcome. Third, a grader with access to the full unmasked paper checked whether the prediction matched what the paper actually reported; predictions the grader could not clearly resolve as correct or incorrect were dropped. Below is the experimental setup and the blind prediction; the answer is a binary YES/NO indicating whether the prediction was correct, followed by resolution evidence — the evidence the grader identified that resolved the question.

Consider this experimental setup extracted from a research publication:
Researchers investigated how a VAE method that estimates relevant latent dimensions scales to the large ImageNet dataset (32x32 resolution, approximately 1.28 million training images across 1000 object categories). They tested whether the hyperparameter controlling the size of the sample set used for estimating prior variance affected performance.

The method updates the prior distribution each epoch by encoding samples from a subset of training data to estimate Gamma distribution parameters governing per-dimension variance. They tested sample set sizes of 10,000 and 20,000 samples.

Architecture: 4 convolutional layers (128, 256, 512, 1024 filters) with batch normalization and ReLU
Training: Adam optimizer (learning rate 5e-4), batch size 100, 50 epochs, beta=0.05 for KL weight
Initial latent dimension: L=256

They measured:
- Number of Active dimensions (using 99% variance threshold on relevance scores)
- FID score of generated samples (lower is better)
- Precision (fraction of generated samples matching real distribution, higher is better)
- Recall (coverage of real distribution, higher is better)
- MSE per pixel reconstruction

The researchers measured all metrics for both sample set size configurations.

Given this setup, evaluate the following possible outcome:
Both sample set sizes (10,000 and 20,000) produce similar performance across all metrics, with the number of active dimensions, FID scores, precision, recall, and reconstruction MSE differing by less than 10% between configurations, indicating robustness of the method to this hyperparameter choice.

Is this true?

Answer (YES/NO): NO